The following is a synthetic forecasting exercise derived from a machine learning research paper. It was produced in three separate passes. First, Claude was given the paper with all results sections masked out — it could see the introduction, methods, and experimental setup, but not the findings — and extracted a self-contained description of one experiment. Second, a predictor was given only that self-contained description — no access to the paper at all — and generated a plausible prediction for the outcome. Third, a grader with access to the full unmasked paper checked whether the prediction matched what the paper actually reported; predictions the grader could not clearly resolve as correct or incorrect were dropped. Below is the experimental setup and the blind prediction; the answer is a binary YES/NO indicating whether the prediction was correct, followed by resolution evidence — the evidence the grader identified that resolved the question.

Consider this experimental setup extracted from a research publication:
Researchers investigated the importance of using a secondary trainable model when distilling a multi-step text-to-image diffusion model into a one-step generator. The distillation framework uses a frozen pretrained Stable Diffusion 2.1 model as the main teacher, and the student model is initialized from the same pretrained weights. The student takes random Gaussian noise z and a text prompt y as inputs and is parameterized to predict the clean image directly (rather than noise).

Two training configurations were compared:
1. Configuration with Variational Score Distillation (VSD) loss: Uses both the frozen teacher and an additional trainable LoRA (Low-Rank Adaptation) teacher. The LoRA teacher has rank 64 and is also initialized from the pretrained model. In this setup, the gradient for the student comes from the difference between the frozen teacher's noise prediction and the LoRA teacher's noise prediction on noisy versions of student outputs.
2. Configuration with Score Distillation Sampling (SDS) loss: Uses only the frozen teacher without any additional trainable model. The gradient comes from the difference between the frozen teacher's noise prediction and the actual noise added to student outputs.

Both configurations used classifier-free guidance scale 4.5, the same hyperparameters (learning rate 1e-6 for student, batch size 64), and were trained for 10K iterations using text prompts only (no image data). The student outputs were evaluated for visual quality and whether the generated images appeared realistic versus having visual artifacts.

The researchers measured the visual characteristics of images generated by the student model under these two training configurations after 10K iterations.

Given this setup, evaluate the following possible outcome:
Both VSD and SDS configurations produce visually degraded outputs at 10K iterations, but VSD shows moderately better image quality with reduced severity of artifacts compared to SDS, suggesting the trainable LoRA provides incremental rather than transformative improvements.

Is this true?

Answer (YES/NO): NO